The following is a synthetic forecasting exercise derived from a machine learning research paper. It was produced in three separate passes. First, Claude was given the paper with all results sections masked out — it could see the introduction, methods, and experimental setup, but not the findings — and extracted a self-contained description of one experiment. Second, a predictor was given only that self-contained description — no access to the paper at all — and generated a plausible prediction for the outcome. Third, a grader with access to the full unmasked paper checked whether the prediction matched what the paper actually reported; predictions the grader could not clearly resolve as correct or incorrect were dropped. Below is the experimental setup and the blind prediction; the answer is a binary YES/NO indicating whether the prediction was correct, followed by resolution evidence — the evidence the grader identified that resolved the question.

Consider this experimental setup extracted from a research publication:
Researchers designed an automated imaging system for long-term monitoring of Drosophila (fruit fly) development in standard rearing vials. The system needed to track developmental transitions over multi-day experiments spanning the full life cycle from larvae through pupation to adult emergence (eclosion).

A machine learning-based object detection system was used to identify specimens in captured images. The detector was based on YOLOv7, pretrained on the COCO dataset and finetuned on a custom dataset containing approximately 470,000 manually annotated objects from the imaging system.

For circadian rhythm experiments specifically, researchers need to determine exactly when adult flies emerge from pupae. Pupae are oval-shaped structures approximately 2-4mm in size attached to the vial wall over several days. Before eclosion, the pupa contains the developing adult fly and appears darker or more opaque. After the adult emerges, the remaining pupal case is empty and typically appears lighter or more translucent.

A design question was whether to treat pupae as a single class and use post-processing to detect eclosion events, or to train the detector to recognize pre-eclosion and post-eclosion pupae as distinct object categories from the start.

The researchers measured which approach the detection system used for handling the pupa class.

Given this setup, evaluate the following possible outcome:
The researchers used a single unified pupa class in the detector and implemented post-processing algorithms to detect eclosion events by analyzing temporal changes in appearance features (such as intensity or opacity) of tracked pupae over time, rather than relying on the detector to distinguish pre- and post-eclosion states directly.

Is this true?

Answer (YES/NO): NO